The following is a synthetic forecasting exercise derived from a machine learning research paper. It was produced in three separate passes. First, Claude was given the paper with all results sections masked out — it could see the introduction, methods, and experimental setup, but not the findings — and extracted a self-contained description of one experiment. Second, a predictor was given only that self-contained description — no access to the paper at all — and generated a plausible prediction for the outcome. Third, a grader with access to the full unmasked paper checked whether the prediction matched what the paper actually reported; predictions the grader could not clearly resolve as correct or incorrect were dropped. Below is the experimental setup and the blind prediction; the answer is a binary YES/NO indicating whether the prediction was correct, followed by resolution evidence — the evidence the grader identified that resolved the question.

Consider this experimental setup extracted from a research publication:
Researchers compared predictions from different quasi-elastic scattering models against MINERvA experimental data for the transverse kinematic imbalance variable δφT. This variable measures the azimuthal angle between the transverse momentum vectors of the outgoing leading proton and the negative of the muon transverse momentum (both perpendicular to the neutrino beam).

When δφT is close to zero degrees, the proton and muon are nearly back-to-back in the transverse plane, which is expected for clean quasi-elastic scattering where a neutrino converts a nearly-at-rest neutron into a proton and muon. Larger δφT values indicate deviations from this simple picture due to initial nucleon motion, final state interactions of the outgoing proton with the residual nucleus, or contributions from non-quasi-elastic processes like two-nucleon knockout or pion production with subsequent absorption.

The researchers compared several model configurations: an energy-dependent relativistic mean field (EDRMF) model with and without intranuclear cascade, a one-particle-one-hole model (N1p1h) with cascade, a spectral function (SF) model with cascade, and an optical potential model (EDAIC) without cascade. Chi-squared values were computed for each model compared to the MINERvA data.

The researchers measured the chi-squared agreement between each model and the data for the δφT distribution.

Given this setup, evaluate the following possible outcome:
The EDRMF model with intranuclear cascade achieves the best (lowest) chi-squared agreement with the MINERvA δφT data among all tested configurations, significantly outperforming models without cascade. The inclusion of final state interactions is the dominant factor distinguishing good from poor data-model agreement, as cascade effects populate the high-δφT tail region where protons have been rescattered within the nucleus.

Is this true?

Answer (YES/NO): NO